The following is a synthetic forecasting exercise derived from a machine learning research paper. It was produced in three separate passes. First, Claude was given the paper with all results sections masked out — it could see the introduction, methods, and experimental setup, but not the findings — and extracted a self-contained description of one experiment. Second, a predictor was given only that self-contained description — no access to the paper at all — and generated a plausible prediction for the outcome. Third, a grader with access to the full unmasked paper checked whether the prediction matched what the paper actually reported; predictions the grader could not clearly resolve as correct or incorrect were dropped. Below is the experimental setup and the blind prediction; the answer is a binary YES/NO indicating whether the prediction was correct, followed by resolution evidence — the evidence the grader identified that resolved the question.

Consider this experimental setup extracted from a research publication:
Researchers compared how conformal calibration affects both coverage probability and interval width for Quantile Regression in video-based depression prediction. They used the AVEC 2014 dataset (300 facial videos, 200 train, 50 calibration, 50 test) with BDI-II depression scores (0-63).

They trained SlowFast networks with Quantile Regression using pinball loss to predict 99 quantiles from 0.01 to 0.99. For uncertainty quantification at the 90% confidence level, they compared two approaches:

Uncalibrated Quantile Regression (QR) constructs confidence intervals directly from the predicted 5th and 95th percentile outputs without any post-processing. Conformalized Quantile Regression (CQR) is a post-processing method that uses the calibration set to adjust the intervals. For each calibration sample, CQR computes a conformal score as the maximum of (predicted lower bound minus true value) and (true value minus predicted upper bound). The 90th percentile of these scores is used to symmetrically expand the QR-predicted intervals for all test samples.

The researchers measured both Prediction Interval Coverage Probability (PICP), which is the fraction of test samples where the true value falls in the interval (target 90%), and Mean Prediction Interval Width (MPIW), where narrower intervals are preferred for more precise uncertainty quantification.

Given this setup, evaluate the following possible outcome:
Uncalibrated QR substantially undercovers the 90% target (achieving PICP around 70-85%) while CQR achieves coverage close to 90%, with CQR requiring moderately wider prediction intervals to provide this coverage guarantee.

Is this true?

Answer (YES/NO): YES